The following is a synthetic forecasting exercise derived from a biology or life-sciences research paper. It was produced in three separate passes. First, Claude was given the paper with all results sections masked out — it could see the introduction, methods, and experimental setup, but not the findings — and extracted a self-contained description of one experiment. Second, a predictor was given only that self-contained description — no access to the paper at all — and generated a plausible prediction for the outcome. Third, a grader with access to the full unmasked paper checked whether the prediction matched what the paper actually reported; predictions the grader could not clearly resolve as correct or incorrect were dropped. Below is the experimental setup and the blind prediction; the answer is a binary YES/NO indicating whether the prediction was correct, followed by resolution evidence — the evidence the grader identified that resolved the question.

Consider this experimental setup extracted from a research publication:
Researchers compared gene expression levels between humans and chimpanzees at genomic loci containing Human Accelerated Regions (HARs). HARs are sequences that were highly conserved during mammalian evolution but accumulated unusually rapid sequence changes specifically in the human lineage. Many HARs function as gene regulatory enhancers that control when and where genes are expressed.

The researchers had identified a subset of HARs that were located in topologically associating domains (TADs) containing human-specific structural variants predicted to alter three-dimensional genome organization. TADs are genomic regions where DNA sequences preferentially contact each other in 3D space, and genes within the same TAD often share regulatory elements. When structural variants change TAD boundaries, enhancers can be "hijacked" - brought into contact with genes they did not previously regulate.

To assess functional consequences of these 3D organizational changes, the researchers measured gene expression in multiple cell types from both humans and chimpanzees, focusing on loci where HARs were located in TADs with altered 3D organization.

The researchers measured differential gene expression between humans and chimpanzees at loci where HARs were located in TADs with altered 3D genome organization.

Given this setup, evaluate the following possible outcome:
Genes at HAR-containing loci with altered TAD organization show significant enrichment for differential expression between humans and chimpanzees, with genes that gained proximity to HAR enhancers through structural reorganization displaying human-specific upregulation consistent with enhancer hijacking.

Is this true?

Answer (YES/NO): NO